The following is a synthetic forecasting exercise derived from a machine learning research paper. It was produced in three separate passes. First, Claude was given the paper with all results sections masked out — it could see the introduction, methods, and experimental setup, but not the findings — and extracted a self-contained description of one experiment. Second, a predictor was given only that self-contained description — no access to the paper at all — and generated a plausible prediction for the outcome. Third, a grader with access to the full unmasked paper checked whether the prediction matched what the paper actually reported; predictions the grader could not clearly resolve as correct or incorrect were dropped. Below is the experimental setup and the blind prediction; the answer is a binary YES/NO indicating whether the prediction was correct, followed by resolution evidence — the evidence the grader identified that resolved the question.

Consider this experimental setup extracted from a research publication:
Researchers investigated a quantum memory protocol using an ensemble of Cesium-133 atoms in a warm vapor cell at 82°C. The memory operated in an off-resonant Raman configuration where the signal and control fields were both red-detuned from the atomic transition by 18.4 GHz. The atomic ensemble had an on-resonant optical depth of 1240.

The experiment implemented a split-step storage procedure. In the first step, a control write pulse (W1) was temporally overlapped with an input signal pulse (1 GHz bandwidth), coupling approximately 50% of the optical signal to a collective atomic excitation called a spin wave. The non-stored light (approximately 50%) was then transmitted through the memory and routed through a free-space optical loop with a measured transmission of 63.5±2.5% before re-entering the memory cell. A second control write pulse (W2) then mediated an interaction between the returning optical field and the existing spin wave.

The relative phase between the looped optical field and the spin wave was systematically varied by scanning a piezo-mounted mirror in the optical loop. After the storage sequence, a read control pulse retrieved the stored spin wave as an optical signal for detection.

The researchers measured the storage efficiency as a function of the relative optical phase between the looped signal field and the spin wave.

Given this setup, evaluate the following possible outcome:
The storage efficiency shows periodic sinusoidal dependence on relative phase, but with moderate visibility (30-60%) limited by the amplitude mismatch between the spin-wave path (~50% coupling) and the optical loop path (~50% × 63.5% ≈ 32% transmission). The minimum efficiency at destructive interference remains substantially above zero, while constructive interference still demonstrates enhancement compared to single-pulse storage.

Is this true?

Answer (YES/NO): NO